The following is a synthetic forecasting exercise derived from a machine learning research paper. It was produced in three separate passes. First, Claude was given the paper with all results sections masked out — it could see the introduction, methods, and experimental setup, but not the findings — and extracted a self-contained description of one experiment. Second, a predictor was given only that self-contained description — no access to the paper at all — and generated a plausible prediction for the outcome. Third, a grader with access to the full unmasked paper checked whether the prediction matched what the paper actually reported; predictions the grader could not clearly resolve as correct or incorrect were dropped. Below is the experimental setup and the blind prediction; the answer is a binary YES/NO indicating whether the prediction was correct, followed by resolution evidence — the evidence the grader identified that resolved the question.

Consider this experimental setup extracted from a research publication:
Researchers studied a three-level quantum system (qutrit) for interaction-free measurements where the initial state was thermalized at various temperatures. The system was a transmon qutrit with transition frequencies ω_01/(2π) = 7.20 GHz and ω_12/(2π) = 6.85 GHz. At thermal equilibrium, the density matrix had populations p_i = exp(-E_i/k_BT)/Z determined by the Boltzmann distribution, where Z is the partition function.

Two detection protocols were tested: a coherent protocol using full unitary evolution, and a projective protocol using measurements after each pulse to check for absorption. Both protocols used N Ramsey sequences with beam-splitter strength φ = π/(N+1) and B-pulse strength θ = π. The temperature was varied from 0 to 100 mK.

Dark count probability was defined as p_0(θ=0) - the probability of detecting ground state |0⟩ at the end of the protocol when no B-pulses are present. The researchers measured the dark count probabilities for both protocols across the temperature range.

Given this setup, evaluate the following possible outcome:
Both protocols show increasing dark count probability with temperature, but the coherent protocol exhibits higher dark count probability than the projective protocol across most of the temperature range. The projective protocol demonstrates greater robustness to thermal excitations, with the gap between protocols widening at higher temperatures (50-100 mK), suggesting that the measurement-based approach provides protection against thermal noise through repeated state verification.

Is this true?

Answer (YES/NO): NO